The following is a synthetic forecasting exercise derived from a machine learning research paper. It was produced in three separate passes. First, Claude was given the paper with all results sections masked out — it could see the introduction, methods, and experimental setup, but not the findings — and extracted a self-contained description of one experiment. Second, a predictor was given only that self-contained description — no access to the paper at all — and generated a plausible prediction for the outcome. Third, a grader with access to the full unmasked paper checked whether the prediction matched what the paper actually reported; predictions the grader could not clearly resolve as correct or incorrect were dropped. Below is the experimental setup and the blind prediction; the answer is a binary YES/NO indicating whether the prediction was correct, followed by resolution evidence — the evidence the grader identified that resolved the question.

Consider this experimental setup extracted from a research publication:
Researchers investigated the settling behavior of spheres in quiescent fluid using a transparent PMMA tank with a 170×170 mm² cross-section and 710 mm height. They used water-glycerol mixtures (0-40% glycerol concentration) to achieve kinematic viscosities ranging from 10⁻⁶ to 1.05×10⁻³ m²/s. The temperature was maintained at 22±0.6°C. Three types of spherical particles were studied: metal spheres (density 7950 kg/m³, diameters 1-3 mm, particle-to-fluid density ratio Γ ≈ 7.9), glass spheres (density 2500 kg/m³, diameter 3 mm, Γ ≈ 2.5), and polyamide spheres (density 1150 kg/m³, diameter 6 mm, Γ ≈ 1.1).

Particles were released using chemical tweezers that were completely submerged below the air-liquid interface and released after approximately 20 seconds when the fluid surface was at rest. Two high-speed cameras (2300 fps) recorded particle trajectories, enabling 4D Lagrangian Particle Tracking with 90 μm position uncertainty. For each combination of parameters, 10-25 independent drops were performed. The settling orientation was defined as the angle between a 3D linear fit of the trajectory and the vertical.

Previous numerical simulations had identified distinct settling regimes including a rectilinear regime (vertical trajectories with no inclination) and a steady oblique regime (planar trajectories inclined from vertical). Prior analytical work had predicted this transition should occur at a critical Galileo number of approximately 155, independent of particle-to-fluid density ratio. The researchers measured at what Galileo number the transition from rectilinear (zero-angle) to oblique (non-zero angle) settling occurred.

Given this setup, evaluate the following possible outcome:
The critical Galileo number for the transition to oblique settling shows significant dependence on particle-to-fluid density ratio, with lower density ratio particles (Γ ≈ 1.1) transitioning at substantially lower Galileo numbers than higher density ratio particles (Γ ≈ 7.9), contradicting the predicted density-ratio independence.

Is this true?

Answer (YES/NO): NO